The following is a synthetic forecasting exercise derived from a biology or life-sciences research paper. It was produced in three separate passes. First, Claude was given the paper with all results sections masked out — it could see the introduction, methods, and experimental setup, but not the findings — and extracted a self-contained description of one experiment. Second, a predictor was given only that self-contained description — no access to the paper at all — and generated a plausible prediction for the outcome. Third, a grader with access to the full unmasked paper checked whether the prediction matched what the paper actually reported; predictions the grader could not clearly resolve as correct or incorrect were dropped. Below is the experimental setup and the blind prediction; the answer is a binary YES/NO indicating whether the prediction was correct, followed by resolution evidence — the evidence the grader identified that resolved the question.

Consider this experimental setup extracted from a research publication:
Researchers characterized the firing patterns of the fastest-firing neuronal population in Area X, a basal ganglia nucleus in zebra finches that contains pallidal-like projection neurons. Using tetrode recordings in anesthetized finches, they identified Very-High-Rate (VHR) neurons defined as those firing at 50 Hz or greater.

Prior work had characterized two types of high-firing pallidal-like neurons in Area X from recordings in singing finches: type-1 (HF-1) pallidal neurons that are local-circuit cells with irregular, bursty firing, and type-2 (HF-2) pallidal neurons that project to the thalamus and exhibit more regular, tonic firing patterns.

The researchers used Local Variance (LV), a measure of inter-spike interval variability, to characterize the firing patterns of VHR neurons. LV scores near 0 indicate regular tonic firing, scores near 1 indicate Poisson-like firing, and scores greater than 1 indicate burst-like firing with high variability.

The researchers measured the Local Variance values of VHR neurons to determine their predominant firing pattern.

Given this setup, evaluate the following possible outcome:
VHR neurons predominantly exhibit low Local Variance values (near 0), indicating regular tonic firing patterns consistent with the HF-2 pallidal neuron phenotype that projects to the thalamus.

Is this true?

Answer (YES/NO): YES